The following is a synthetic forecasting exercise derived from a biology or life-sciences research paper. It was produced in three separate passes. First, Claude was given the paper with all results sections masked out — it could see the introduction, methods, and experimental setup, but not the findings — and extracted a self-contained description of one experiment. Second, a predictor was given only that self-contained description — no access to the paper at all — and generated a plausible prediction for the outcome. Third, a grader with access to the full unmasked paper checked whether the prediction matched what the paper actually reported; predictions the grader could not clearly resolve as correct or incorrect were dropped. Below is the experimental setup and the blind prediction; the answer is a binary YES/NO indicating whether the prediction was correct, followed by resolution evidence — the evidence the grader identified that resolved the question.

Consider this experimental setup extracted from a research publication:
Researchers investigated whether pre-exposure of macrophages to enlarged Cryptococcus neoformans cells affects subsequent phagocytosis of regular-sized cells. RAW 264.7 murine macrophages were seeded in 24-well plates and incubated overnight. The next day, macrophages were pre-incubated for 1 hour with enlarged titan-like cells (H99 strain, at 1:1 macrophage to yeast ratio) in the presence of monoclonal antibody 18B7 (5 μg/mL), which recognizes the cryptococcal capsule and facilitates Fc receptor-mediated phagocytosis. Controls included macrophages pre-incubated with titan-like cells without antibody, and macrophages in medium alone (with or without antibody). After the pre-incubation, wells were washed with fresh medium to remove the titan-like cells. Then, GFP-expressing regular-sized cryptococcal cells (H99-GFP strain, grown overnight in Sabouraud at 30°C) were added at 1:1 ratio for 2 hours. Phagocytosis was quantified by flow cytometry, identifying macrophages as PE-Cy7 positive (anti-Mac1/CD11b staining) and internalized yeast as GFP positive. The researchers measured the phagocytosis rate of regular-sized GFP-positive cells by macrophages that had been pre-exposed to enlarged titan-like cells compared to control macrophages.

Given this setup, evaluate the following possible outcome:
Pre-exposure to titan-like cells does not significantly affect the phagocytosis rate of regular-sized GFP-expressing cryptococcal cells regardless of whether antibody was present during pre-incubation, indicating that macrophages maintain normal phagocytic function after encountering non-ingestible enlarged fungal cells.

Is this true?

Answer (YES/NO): YES